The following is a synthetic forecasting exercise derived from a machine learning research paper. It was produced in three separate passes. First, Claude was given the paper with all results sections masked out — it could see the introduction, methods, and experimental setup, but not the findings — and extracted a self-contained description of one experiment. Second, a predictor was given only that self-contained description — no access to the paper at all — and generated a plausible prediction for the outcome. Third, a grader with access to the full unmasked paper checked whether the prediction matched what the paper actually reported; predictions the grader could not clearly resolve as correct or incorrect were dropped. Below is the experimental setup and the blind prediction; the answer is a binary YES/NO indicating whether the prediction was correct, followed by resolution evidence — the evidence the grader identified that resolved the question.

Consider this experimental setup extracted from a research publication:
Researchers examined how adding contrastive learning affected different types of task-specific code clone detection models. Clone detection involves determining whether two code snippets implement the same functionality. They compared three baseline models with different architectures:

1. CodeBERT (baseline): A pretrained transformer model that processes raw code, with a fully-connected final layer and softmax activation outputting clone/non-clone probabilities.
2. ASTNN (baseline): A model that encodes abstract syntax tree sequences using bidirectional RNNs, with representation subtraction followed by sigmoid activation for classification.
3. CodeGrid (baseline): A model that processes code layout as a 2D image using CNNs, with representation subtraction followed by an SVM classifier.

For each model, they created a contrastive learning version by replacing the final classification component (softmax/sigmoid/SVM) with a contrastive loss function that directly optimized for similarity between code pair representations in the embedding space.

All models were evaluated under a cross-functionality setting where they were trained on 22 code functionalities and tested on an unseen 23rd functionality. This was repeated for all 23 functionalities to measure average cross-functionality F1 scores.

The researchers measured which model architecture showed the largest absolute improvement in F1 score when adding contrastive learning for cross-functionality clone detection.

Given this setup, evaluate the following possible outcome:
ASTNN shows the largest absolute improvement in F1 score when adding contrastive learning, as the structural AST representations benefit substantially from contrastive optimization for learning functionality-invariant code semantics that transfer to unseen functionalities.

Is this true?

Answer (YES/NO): NO